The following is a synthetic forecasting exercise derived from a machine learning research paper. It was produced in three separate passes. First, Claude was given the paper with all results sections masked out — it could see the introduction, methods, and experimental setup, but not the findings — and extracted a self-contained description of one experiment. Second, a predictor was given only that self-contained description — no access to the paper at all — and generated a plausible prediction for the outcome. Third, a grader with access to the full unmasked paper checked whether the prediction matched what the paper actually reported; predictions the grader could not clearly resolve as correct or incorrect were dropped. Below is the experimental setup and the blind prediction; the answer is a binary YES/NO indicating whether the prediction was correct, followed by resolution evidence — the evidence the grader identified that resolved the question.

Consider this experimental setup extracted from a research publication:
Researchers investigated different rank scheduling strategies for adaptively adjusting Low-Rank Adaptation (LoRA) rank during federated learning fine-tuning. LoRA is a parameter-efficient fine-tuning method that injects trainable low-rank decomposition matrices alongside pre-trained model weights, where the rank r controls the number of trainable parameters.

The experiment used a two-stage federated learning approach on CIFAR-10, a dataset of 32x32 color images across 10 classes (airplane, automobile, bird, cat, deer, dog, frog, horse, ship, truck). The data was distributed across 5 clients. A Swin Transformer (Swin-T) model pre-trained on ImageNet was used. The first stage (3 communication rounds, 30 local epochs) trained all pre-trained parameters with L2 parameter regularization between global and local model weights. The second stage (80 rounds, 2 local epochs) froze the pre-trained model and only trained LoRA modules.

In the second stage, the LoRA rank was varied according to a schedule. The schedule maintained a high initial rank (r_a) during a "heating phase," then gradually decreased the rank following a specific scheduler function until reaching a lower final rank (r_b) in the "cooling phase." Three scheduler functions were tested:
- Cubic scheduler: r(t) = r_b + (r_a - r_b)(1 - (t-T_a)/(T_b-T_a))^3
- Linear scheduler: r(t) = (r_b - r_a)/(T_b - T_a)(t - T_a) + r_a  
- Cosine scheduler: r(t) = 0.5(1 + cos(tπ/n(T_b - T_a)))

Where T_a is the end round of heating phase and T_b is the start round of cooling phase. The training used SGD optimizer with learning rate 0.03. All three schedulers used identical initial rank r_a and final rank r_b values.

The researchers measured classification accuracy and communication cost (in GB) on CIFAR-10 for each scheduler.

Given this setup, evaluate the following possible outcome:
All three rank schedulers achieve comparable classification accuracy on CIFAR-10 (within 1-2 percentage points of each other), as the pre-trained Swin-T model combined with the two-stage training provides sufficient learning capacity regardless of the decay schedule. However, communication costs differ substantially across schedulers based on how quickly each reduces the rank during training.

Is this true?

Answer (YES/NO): NO